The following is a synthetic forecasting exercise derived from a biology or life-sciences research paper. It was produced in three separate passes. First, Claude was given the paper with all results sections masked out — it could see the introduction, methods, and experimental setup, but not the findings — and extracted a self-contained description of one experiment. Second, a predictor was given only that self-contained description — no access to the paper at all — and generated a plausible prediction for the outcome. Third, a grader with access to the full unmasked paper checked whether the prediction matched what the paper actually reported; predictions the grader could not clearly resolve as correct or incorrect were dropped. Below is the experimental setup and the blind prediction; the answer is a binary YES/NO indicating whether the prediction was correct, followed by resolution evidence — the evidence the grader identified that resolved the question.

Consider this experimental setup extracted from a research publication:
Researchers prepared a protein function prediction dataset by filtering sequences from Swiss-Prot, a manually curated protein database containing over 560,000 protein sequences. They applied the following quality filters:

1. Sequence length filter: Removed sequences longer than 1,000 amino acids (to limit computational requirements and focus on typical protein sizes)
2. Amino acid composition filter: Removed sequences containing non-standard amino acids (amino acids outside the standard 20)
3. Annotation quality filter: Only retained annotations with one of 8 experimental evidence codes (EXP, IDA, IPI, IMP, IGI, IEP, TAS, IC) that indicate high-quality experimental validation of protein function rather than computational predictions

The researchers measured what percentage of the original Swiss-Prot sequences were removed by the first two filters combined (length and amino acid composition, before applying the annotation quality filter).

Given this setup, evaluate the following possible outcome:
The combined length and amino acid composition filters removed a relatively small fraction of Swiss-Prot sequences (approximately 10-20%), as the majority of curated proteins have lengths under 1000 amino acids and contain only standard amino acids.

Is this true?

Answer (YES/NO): NO